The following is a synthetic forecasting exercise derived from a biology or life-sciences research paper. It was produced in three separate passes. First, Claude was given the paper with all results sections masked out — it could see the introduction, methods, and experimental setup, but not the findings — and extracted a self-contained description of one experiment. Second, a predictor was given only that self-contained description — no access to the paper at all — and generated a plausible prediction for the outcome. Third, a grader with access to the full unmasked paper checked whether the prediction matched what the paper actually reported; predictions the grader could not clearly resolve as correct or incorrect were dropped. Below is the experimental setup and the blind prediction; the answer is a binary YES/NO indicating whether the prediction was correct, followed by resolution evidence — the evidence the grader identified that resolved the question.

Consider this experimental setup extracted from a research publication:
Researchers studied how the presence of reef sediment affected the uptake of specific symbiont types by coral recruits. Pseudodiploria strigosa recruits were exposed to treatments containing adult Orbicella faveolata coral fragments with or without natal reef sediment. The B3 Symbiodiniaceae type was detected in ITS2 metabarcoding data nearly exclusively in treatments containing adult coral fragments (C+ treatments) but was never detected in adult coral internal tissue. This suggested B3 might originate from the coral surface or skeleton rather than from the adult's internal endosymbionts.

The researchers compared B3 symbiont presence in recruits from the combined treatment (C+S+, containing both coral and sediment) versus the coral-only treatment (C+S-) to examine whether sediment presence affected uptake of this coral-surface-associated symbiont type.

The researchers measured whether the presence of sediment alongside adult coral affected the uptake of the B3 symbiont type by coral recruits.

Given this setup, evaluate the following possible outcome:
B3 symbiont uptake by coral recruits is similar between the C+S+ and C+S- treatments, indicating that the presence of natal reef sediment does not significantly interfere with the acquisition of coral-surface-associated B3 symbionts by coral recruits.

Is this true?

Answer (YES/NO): NO